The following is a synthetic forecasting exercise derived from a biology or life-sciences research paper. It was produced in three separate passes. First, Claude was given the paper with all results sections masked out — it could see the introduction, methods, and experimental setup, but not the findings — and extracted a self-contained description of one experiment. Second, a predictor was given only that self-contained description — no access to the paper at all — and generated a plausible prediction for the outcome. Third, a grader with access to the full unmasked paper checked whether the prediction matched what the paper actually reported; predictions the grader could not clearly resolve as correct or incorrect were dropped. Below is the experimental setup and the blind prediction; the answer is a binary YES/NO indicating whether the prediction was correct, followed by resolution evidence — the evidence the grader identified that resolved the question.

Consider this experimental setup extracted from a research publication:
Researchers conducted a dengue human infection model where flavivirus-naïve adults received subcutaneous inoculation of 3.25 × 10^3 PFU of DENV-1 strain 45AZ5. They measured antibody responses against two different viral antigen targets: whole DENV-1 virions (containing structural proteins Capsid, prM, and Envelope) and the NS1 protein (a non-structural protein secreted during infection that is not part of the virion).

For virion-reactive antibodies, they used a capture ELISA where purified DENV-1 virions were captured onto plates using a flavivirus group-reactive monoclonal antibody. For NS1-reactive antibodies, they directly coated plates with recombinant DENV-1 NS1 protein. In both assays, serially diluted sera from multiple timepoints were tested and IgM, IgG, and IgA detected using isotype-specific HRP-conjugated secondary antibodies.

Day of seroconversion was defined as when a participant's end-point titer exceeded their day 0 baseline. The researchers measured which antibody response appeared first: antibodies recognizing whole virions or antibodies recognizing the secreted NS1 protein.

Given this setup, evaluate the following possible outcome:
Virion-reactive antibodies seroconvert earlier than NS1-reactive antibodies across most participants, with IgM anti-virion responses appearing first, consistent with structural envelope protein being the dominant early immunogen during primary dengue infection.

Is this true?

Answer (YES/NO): YES